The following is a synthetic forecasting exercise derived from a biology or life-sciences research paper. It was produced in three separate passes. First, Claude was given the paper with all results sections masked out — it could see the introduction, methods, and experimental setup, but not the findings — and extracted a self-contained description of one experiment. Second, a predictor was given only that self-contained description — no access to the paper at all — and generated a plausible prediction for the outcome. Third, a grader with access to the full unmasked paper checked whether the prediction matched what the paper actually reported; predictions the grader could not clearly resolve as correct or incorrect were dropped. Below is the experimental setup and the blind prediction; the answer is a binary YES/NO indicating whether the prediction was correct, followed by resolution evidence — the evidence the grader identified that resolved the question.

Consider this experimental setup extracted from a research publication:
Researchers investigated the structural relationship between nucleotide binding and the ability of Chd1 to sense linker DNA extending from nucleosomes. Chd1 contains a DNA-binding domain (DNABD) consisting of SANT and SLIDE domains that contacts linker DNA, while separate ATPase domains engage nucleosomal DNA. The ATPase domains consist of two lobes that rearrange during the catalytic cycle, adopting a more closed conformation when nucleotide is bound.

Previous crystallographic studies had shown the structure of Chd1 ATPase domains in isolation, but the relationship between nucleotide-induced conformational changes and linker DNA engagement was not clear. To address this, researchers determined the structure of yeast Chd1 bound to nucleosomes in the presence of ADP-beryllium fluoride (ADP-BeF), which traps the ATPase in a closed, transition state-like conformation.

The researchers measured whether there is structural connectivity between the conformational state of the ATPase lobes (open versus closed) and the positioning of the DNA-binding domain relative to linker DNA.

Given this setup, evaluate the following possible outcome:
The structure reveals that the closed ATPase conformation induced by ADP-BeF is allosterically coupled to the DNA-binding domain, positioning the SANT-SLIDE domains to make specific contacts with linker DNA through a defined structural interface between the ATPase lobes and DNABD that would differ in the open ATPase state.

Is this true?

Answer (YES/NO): NO